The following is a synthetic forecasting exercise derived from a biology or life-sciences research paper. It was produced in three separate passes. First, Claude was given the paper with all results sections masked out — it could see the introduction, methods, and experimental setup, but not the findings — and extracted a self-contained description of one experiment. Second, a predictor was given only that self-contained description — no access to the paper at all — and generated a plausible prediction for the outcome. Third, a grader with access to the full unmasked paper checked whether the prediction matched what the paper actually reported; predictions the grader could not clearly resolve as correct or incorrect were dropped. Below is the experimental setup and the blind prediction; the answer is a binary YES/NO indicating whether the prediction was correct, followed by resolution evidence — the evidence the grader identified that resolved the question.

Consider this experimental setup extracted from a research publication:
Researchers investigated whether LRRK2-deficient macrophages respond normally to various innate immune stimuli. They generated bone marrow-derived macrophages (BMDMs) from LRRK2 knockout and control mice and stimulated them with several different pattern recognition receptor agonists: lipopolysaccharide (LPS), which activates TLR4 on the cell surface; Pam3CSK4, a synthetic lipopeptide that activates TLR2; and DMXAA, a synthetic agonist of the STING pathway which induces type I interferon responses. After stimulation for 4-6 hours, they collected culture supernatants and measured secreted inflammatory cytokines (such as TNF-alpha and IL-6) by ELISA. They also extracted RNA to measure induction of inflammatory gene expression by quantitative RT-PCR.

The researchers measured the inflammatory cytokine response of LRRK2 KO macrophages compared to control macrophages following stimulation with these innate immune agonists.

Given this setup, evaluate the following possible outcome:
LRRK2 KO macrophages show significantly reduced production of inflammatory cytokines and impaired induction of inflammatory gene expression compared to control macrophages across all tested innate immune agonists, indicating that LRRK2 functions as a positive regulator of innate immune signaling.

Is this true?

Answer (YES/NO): NO